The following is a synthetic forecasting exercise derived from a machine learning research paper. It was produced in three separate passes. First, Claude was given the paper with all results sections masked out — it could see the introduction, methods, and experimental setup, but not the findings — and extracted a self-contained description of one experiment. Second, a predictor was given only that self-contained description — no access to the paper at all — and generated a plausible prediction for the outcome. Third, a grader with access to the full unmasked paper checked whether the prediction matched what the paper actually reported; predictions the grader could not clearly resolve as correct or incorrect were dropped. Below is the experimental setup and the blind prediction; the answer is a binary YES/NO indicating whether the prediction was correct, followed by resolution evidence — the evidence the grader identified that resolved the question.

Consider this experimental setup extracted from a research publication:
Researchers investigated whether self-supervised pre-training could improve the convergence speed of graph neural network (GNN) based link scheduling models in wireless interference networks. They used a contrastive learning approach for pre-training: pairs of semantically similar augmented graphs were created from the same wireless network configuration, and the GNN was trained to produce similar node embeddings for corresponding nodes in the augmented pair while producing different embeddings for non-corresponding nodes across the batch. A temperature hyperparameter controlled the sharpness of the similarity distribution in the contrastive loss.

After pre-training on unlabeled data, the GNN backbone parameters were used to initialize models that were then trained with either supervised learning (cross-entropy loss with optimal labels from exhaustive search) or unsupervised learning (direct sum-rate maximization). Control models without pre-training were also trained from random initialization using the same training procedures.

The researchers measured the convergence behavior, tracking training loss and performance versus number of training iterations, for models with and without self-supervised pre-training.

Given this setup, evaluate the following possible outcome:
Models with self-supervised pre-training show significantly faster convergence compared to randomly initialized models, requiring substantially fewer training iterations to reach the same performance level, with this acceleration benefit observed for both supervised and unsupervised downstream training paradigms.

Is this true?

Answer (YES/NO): YES